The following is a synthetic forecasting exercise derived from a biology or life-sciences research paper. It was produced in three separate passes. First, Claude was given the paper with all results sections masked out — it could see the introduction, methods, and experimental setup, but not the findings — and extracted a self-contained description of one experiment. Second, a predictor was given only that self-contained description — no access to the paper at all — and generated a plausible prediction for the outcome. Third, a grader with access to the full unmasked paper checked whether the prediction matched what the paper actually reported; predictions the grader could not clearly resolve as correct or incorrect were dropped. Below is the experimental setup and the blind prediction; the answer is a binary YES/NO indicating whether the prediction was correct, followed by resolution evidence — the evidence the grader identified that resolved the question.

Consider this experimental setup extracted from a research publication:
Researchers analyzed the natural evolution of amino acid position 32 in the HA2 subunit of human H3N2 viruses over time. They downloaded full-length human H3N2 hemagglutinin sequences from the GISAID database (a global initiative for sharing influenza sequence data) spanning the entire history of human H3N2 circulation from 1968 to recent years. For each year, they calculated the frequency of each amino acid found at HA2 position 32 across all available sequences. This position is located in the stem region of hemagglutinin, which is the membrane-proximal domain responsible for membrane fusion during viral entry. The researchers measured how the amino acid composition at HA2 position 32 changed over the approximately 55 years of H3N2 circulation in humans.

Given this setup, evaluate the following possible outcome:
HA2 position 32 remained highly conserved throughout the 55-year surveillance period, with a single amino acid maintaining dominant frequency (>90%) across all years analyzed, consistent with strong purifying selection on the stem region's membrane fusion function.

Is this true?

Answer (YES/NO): NO